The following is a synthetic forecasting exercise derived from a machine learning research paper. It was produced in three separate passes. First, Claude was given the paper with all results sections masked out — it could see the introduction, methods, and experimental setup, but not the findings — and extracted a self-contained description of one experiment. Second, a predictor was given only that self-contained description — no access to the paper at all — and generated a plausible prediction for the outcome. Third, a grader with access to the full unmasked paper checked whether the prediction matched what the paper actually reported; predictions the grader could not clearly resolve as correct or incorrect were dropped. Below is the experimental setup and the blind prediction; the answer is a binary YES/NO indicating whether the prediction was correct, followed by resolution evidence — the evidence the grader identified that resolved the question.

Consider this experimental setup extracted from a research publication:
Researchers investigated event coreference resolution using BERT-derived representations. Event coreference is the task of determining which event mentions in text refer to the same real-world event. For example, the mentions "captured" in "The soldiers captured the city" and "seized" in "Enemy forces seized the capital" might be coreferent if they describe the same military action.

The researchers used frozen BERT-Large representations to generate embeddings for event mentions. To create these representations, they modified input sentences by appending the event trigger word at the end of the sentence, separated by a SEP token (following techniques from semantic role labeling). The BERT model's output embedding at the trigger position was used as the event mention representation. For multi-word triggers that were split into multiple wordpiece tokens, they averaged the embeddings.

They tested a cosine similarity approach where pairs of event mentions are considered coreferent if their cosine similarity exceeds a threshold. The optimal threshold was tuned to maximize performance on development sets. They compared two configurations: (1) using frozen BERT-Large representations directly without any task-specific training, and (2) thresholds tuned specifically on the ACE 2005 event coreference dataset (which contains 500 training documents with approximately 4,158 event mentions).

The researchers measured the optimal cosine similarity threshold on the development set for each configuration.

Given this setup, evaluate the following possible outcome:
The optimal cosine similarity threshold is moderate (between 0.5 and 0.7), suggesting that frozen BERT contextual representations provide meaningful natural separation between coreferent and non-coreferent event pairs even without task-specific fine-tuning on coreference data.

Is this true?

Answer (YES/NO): YES